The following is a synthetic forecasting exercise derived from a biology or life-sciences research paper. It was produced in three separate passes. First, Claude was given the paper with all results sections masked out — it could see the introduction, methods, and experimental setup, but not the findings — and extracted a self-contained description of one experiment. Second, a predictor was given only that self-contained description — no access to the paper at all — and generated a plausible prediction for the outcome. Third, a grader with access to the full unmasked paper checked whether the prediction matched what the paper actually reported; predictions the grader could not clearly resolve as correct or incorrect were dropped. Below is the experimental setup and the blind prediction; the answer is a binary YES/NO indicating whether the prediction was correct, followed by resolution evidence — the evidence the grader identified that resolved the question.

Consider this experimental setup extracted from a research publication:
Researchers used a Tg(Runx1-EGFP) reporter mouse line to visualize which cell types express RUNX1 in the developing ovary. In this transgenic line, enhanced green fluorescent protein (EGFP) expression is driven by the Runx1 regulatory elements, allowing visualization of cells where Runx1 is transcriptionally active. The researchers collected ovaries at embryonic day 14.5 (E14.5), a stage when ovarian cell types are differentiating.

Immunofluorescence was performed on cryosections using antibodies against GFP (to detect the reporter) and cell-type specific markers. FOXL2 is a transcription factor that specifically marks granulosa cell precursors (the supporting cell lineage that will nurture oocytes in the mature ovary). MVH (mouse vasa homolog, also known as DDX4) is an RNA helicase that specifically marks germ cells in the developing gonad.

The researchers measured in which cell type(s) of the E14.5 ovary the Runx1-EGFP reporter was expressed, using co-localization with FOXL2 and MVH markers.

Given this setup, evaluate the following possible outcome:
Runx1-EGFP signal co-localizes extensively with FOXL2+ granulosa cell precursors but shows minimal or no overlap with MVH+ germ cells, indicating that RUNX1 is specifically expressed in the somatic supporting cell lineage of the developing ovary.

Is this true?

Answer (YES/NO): YES